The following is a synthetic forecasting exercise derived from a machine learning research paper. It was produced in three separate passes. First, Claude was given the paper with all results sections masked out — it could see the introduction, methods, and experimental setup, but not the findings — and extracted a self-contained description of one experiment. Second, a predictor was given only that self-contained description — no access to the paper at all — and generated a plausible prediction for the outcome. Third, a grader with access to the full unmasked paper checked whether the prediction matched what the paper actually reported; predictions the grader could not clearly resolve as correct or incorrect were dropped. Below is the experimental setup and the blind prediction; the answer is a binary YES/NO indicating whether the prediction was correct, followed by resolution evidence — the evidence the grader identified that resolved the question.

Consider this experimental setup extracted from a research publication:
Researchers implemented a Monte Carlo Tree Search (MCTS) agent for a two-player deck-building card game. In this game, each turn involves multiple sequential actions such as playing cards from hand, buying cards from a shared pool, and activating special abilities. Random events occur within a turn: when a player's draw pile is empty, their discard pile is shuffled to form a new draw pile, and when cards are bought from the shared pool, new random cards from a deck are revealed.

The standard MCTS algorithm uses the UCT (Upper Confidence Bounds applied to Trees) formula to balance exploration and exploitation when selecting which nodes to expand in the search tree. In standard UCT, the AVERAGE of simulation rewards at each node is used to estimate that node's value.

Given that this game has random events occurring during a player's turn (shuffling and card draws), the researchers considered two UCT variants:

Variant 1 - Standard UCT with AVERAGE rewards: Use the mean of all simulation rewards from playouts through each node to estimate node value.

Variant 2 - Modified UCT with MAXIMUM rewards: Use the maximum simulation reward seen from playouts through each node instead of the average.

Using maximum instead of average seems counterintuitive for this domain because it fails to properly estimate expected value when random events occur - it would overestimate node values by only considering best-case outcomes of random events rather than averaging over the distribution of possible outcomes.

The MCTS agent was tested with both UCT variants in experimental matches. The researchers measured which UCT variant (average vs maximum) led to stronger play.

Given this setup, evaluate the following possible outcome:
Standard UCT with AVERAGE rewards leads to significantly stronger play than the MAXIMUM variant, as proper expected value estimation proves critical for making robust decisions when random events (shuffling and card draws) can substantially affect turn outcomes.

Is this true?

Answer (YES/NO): NO